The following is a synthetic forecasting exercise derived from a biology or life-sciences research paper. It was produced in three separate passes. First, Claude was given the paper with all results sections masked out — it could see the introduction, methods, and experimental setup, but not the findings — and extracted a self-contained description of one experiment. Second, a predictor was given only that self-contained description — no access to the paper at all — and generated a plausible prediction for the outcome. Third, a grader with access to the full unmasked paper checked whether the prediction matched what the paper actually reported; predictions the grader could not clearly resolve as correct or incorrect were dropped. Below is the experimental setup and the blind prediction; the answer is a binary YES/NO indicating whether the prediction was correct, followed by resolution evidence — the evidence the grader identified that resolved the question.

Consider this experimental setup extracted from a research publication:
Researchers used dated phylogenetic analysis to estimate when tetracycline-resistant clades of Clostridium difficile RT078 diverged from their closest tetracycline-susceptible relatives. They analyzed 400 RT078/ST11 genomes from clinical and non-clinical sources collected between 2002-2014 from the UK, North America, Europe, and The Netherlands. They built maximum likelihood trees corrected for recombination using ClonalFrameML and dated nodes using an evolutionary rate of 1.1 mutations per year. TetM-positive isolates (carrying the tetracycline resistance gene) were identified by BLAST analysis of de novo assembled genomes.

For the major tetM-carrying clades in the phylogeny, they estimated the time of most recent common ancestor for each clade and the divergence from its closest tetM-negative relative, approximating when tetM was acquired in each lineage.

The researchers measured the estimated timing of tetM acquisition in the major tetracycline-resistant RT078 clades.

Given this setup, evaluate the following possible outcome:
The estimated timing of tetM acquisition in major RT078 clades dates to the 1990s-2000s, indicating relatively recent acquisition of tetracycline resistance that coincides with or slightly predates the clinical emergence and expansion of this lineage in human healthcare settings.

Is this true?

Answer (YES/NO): YES